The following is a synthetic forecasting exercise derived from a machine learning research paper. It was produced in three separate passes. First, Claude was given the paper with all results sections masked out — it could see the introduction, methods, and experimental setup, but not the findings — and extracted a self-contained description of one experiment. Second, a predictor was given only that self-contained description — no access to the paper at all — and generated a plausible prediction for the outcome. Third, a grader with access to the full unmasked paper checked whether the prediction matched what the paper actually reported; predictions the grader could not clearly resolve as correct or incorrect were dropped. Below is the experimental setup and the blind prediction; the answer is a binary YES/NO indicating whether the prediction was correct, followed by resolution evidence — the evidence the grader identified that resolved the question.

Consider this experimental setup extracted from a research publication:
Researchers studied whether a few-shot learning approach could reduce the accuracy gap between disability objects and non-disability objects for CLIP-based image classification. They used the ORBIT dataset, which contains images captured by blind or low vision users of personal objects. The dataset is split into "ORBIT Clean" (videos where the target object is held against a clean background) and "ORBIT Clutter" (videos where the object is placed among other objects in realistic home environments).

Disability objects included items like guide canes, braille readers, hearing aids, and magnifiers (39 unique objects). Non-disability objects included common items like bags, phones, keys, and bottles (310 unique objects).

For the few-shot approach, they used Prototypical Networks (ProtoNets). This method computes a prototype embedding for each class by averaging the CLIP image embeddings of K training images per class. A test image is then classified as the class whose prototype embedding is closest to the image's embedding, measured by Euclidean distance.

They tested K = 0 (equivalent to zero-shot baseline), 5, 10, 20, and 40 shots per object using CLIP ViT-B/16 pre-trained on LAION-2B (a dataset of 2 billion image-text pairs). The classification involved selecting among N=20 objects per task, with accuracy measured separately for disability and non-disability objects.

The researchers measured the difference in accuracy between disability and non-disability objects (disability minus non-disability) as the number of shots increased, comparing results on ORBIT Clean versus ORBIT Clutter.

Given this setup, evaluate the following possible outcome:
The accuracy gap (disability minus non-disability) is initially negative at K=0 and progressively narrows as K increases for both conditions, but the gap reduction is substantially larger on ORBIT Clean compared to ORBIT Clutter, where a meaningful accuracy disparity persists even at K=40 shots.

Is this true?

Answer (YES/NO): YES